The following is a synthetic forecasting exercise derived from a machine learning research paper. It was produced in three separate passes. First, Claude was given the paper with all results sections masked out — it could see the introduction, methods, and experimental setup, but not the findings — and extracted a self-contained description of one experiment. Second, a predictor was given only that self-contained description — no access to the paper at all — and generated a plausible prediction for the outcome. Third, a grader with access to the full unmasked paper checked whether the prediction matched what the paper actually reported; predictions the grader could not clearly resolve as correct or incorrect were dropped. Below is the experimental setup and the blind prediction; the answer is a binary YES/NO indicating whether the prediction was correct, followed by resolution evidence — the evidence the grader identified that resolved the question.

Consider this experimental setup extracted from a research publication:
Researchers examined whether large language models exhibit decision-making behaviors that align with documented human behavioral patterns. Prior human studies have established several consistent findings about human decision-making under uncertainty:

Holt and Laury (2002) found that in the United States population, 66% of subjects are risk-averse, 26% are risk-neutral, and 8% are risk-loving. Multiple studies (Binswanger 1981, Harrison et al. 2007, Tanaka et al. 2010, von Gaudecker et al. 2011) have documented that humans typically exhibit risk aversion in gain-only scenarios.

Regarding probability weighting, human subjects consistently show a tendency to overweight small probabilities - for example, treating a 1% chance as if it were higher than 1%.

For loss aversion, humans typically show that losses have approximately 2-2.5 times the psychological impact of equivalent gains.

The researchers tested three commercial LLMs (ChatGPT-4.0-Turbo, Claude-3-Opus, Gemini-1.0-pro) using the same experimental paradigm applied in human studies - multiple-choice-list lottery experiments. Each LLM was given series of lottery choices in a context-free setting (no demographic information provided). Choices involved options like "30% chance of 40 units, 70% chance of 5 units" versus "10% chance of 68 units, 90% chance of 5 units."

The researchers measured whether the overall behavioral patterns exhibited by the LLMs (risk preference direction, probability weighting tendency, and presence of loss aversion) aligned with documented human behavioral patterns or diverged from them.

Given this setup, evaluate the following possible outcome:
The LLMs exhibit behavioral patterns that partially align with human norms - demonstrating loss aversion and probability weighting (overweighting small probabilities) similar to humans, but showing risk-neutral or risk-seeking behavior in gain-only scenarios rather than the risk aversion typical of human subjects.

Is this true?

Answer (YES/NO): NO